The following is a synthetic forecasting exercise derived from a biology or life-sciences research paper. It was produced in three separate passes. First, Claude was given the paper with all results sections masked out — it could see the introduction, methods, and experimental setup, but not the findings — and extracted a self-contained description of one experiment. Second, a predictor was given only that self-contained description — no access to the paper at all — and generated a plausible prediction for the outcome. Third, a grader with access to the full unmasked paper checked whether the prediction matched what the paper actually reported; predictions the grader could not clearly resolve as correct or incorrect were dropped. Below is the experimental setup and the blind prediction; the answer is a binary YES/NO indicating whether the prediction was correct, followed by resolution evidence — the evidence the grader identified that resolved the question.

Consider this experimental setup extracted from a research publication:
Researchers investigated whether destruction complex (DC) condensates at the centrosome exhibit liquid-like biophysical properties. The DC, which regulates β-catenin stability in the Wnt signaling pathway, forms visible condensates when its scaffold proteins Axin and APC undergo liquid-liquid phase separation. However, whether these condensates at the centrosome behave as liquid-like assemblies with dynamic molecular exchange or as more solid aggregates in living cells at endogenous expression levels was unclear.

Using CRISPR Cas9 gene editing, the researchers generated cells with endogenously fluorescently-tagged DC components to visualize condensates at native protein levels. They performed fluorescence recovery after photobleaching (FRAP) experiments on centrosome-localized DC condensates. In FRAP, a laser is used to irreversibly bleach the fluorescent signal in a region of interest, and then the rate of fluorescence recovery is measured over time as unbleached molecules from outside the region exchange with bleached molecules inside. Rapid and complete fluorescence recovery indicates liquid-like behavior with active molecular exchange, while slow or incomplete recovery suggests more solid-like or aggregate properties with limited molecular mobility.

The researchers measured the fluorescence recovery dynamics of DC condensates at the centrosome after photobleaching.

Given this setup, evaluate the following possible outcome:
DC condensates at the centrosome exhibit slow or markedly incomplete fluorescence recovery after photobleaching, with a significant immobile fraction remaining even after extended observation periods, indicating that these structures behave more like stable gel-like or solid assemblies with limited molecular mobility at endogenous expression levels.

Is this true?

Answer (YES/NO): NO